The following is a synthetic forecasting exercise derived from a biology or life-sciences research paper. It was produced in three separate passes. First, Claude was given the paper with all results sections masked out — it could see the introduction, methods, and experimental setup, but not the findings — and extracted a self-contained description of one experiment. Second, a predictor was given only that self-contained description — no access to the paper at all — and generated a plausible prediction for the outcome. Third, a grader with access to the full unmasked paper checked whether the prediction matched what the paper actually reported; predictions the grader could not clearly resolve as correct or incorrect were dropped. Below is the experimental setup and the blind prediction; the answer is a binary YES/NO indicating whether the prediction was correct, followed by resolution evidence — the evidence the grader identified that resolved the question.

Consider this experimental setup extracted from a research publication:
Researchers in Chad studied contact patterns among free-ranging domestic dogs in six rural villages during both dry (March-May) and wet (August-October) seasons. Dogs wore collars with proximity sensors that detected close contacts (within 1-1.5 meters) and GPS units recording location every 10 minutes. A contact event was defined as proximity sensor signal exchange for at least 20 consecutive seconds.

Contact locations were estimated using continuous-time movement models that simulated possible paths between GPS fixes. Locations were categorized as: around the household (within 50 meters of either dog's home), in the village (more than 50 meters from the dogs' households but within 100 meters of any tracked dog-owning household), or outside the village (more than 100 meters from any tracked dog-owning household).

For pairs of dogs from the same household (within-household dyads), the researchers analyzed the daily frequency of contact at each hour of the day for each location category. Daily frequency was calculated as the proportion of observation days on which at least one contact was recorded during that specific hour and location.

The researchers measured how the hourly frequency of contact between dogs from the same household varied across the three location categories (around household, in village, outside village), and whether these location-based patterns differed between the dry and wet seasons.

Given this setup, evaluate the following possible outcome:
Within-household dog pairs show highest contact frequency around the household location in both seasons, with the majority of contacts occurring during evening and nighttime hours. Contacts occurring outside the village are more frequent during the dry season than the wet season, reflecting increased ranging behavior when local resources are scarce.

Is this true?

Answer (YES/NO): NO